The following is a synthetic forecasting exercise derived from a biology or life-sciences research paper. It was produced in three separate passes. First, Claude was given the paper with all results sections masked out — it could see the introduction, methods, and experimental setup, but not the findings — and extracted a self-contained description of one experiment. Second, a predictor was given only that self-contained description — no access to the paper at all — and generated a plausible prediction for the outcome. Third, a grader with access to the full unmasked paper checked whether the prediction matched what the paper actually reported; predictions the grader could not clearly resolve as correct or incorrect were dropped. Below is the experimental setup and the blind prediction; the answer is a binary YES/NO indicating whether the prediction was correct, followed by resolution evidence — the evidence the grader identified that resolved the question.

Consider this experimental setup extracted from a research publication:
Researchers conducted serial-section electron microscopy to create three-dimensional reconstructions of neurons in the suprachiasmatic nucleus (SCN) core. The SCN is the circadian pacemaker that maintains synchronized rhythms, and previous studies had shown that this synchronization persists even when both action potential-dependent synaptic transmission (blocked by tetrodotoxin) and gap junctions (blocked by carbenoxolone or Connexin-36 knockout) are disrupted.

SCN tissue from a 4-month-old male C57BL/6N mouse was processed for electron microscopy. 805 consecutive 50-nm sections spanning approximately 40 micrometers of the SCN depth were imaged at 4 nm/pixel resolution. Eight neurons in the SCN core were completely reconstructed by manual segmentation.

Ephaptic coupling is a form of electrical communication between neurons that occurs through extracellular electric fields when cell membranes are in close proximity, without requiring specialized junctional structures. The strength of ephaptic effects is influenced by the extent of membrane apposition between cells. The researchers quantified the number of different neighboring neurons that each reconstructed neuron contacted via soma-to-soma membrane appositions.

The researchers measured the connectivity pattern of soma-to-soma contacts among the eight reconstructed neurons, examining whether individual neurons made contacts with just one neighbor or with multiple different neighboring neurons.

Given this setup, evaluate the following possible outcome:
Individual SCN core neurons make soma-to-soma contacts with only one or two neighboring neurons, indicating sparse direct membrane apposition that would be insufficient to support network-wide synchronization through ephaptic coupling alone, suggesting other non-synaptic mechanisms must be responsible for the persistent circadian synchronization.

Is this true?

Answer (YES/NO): NO